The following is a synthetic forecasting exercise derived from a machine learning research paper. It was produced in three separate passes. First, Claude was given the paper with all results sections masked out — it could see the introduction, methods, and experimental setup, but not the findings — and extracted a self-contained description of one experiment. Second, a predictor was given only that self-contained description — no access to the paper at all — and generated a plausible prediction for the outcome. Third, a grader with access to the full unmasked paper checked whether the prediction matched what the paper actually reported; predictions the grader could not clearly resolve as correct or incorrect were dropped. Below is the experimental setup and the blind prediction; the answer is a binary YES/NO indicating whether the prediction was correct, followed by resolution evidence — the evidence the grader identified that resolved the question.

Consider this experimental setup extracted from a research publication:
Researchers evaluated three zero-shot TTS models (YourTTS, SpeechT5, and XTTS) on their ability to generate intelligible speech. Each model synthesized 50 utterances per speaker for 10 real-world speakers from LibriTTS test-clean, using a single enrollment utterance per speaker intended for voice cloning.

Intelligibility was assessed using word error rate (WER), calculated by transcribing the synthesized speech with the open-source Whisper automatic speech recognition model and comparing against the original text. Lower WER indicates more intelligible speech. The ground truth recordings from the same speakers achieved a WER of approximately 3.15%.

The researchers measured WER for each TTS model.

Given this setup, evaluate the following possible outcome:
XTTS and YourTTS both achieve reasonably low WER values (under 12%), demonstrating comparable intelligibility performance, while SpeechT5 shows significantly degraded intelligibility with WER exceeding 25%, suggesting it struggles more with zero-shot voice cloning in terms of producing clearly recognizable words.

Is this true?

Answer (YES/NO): NO